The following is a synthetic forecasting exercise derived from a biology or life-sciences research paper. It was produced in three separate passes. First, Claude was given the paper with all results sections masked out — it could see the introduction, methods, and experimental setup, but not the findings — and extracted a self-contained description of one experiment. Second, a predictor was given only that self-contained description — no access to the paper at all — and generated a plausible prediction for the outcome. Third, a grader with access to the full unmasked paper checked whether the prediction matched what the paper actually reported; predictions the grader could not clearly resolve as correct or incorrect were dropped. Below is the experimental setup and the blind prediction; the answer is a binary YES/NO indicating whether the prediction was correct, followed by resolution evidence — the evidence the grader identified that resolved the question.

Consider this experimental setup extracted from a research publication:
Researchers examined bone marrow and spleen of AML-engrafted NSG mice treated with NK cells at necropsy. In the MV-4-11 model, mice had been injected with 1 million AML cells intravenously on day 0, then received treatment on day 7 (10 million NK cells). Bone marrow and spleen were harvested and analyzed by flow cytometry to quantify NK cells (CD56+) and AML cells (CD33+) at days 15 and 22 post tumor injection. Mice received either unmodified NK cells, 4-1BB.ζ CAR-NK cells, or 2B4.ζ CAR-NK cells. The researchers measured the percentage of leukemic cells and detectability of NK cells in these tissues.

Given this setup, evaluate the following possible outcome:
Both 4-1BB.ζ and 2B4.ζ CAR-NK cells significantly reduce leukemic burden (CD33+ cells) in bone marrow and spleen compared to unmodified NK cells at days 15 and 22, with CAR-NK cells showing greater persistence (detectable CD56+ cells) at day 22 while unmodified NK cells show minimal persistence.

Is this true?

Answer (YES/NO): NO